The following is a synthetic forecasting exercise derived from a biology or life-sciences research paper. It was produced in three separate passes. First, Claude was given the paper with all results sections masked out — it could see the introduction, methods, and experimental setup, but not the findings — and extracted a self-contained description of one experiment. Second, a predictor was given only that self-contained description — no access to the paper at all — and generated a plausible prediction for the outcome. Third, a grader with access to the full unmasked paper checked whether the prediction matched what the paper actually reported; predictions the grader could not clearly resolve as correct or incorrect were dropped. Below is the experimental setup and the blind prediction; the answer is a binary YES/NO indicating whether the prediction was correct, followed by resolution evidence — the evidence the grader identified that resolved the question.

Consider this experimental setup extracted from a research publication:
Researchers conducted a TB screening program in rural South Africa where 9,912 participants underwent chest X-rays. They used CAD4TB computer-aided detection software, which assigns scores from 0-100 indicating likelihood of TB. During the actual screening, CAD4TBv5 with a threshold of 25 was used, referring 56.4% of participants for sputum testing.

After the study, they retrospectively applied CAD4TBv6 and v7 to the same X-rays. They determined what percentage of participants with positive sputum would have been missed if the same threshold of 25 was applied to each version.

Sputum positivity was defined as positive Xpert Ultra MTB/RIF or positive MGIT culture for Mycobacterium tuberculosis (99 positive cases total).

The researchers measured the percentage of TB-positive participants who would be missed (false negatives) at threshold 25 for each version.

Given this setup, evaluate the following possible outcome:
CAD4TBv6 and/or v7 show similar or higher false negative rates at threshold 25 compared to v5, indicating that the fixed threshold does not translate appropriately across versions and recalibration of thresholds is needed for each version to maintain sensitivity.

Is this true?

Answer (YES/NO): YES